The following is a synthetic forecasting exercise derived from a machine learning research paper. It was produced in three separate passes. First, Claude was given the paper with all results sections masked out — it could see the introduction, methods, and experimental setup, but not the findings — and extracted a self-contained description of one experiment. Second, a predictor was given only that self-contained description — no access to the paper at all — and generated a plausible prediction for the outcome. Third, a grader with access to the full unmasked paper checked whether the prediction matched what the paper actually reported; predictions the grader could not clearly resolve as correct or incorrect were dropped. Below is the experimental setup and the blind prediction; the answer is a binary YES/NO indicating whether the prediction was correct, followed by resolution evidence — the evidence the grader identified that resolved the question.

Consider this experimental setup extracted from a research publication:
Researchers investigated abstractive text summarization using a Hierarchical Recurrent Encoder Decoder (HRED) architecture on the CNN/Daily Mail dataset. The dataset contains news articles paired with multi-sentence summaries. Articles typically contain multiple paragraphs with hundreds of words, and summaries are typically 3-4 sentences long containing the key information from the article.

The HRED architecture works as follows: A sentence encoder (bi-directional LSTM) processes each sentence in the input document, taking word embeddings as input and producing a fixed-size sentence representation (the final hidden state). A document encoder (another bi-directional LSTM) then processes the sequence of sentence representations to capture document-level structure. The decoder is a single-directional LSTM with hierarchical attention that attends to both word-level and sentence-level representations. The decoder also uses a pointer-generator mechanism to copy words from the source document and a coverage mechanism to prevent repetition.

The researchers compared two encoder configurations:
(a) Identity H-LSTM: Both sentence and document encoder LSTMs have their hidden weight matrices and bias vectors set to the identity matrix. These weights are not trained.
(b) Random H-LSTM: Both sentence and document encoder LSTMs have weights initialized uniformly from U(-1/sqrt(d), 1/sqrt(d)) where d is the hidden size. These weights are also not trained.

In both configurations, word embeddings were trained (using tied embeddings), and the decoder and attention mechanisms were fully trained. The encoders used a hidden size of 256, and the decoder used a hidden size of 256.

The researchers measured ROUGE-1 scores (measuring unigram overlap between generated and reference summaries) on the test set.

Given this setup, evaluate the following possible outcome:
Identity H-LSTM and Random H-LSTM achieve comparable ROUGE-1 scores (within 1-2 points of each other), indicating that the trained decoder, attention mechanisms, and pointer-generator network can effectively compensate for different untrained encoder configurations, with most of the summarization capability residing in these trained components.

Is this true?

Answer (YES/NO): NO